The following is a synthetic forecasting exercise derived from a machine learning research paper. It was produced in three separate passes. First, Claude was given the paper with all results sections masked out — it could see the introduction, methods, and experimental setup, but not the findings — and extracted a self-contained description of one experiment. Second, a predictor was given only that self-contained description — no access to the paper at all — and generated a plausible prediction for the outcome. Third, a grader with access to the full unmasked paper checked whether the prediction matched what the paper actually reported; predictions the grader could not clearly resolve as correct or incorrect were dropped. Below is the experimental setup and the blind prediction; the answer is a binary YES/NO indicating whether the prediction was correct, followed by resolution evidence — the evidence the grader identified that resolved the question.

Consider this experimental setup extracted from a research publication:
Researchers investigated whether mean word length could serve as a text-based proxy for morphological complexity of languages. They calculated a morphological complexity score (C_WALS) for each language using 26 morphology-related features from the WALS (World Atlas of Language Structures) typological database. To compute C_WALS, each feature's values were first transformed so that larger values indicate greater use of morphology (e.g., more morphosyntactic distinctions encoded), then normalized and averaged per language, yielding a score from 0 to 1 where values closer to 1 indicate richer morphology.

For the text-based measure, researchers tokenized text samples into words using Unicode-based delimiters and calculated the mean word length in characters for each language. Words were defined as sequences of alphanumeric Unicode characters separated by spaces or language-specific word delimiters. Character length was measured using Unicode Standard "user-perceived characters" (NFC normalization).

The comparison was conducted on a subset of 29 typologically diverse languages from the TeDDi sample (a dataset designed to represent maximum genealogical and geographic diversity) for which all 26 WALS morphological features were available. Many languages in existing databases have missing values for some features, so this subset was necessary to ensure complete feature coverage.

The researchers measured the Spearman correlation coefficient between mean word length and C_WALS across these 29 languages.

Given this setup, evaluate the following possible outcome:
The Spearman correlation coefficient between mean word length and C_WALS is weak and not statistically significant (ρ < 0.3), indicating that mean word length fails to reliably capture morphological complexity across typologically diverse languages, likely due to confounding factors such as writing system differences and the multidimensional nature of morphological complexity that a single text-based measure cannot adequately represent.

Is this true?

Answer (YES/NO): NO